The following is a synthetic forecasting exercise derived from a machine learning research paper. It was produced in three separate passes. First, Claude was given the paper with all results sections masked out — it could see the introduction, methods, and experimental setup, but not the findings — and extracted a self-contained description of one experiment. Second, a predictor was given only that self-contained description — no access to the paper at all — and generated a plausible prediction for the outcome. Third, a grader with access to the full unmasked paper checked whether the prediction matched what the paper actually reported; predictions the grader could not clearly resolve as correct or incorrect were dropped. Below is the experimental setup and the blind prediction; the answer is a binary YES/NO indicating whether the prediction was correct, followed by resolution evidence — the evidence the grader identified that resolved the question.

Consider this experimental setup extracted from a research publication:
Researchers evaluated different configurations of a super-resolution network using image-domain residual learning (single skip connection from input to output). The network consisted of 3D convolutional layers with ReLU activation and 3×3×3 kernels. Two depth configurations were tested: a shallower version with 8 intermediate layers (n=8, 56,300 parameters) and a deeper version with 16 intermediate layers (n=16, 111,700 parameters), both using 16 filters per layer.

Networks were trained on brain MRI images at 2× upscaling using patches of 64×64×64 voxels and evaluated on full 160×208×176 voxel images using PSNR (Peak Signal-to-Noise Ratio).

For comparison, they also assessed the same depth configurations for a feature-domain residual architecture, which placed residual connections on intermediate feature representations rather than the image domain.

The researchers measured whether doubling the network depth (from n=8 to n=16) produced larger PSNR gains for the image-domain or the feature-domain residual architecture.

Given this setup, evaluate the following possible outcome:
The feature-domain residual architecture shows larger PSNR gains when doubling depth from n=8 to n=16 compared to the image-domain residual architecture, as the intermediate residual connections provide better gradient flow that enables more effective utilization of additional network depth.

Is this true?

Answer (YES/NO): NO